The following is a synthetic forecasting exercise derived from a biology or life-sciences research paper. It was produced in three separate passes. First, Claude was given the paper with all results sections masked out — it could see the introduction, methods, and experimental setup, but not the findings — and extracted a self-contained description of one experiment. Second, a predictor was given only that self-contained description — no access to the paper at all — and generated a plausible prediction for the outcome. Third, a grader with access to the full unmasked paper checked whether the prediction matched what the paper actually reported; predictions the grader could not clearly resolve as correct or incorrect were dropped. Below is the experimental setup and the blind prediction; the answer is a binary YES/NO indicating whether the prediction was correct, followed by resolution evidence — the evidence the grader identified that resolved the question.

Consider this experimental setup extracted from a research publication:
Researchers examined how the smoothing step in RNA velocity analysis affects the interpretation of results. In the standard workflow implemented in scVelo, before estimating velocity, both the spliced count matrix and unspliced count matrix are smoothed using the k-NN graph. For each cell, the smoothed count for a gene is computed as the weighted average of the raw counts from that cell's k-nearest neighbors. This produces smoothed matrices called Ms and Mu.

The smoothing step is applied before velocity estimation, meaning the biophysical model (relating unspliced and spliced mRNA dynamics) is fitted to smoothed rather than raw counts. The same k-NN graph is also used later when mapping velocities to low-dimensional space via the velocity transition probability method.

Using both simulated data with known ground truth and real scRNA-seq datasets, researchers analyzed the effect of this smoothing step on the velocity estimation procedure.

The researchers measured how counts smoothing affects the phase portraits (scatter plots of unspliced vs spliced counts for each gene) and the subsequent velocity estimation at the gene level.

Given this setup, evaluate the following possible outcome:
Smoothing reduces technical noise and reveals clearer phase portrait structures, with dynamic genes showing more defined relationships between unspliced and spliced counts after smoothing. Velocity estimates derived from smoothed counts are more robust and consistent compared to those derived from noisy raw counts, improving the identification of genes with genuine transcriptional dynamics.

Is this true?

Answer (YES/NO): NO